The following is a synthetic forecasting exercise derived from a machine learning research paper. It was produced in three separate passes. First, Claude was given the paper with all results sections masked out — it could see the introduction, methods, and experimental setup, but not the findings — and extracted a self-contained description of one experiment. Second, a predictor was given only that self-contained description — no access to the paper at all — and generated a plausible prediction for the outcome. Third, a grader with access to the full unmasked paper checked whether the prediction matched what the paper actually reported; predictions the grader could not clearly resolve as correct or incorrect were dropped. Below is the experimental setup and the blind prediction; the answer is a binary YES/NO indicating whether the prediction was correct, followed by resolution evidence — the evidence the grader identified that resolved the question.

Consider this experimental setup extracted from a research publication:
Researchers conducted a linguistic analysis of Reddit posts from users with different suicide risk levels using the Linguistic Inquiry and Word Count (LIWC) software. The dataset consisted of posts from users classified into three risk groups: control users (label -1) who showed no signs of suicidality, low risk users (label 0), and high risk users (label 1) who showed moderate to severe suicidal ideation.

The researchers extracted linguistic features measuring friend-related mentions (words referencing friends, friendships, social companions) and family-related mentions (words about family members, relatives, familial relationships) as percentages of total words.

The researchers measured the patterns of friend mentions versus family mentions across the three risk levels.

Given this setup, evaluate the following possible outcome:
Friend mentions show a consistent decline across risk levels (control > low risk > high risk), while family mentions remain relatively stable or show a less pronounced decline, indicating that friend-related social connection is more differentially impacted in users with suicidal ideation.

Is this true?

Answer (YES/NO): NO